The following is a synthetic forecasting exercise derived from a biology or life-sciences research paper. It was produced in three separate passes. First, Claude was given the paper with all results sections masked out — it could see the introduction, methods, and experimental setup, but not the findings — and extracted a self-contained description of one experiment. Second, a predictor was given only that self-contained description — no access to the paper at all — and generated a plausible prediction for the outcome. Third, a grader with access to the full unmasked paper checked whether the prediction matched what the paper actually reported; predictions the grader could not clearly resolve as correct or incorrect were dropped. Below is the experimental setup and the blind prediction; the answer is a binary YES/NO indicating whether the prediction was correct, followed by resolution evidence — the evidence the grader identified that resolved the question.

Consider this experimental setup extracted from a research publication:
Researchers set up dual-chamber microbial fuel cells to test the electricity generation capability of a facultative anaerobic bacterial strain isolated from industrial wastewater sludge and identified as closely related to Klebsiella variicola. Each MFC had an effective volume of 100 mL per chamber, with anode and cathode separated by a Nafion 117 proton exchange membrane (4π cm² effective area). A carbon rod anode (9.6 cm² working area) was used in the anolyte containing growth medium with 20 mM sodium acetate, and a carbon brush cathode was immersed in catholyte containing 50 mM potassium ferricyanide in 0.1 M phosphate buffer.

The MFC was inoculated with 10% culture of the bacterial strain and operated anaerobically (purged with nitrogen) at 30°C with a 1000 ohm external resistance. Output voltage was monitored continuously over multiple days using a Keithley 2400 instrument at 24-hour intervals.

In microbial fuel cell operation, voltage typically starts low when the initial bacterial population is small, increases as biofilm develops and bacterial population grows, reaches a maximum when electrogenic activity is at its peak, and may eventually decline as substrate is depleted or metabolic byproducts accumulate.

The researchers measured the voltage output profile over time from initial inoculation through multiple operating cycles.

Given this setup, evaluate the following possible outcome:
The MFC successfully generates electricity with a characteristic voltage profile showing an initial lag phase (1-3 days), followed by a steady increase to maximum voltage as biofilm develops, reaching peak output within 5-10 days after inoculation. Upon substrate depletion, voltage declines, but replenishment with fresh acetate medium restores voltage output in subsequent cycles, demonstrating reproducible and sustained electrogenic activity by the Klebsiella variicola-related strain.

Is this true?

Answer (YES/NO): NO